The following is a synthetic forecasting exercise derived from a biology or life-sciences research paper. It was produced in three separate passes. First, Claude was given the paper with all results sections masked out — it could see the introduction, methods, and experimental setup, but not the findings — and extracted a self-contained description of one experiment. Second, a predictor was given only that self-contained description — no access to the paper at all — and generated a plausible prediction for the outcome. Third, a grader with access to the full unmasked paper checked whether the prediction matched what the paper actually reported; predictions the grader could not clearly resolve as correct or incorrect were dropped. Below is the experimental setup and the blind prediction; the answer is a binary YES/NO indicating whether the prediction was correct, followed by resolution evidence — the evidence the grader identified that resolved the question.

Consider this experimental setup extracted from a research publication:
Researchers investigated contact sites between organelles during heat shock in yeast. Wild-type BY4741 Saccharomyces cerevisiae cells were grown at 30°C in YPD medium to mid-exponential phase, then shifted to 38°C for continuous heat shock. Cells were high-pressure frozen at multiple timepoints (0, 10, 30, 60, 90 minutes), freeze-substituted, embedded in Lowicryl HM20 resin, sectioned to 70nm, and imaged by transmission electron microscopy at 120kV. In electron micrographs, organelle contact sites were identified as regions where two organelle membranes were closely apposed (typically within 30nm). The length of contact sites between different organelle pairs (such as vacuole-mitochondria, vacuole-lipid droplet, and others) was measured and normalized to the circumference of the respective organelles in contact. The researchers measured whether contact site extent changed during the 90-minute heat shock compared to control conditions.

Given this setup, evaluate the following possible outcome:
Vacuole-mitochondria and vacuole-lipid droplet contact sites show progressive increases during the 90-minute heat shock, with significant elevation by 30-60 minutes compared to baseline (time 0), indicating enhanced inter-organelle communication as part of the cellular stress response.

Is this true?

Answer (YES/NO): NO